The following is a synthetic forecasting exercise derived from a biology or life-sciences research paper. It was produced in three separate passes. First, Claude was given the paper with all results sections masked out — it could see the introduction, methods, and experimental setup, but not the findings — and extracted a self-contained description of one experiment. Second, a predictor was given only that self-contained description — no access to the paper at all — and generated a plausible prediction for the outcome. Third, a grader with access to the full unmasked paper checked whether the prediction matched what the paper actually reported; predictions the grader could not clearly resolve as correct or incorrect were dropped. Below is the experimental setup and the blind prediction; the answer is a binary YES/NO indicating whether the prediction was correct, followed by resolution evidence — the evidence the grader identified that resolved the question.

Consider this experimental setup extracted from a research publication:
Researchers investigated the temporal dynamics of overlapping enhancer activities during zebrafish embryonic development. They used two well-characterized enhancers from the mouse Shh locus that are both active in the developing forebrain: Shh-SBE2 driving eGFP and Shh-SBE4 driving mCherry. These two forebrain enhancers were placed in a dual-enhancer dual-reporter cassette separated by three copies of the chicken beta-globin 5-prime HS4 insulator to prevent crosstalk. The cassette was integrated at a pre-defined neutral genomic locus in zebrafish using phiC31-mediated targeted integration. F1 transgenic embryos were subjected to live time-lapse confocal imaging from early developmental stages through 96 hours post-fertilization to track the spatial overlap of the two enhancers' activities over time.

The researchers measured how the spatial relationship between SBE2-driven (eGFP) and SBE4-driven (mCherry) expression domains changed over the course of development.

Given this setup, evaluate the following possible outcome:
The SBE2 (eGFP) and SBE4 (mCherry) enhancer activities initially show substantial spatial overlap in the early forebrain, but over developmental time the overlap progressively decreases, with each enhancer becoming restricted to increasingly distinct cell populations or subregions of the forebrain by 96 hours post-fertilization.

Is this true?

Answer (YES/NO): YES